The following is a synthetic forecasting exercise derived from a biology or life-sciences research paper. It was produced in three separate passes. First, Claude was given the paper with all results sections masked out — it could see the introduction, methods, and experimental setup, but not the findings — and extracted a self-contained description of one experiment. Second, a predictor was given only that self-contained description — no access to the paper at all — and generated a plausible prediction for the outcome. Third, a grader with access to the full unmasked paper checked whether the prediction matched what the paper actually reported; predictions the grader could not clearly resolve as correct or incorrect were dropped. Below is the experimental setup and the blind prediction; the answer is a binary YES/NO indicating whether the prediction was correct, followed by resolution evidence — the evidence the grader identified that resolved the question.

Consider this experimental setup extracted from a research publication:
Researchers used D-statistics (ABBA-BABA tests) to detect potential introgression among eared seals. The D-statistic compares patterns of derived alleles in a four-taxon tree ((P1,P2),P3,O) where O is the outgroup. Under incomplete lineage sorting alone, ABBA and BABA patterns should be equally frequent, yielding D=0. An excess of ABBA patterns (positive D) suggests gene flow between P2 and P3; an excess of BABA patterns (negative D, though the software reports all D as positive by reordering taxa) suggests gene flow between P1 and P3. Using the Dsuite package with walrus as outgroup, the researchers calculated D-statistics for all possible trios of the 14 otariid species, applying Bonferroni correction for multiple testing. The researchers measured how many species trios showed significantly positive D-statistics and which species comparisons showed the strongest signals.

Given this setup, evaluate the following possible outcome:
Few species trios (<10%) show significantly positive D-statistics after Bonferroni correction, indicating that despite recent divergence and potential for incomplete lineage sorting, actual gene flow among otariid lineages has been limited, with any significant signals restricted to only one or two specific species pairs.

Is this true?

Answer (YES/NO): NO